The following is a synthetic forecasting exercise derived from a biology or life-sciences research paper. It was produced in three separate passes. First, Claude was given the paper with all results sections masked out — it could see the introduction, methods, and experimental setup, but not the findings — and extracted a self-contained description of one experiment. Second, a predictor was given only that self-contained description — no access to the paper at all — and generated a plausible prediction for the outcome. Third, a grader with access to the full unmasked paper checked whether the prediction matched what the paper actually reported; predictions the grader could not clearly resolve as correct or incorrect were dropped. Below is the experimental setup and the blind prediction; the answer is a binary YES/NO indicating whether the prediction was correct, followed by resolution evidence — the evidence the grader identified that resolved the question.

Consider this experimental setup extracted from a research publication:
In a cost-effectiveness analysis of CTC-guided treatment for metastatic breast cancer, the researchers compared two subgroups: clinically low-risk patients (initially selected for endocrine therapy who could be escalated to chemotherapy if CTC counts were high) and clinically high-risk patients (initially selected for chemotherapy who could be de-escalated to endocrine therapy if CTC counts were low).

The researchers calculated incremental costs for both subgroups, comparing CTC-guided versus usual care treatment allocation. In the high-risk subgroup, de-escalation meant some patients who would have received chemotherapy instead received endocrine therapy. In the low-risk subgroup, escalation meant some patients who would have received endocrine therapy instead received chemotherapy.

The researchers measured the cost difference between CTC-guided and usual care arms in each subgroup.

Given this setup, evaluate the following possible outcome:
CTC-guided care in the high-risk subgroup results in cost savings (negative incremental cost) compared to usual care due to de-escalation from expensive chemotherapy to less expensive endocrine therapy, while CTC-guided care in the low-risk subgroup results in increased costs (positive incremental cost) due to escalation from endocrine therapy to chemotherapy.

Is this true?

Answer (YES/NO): YES